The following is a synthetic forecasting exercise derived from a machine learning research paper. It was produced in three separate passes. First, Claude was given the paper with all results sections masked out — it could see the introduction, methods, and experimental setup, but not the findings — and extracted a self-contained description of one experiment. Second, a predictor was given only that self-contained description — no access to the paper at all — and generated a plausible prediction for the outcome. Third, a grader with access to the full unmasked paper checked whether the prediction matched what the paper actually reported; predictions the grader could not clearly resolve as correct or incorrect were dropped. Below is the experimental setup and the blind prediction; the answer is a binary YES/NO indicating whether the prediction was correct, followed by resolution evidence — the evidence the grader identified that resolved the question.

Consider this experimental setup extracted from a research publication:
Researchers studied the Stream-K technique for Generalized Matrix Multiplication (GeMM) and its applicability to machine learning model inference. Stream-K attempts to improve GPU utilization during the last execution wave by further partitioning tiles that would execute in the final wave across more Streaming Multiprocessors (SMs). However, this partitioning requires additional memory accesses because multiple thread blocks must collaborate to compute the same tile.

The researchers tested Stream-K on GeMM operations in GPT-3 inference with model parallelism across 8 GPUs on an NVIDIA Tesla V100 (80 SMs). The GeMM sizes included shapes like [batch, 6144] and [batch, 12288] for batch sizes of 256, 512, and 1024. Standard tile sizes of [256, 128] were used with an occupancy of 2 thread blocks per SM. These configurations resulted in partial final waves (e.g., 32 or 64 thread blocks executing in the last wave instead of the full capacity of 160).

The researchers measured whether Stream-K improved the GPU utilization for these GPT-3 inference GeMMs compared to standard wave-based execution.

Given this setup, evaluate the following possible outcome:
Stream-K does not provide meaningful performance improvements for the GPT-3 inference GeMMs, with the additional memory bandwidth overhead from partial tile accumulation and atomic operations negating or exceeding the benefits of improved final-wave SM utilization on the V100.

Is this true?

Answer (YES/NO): YES